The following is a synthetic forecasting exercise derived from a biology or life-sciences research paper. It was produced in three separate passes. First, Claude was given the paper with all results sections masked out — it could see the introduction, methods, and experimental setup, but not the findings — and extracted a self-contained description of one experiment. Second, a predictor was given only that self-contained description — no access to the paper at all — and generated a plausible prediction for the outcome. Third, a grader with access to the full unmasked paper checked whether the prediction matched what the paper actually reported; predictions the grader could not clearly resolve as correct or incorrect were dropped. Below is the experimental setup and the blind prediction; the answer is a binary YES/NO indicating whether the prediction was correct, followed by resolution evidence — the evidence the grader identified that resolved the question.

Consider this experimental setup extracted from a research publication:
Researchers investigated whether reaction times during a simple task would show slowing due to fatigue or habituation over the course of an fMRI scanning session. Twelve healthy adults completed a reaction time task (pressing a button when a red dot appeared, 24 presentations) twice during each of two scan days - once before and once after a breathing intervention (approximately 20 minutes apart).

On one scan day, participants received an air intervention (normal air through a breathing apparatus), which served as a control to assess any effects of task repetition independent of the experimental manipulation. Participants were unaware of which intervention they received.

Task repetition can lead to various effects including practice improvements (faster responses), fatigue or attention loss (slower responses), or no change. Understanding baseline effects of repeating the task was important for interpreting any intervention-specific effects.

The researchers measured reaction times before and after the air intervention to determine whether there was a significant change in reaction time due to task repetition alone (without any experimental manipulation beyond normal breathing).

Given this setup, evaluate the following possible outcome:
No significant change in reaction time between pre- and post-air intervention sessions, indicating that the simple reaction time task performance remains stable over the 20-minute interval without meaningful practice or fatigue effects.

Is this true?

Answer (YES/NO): YES